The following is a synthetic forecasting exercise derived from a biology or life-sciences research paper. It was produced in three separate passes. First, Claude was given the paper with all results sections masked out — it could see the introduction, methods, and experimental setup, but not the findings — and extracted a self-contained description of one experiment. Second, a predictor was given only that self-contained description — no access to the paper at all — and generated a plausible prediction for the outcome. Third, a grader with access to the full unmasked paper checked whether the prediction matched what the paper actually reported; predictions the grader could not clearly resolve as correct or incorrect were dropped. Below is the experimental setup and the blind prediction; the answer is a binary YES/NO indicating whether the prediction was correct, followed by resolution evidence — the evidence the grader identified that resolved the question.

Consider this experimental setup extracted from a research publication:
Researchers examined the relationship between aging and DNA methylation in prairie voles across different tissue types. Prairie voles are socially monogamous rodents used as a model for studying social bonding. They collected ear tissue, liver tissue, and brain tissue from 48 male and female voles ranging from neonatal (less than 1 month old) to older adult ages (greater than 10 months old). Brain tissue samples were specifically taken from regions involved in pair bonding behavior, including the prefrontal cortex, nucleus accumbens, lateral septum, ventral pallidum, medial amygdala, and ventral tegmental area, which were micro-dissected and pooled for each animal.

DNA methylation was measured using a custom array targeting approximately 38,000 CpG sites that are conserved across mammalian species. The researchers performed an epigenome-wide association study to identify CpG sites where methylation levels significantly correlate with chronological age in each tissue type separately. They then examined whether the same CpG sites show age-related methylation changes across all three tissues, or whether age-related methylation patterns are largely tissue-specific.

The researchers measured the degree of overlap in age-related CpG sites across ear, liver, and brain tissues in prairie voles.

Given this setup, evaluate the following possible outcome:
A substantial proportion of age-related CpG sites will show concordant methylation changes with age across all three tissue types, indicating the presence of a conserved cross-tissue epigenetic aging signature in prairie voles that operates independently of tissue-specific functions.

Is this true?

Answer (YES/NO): NO